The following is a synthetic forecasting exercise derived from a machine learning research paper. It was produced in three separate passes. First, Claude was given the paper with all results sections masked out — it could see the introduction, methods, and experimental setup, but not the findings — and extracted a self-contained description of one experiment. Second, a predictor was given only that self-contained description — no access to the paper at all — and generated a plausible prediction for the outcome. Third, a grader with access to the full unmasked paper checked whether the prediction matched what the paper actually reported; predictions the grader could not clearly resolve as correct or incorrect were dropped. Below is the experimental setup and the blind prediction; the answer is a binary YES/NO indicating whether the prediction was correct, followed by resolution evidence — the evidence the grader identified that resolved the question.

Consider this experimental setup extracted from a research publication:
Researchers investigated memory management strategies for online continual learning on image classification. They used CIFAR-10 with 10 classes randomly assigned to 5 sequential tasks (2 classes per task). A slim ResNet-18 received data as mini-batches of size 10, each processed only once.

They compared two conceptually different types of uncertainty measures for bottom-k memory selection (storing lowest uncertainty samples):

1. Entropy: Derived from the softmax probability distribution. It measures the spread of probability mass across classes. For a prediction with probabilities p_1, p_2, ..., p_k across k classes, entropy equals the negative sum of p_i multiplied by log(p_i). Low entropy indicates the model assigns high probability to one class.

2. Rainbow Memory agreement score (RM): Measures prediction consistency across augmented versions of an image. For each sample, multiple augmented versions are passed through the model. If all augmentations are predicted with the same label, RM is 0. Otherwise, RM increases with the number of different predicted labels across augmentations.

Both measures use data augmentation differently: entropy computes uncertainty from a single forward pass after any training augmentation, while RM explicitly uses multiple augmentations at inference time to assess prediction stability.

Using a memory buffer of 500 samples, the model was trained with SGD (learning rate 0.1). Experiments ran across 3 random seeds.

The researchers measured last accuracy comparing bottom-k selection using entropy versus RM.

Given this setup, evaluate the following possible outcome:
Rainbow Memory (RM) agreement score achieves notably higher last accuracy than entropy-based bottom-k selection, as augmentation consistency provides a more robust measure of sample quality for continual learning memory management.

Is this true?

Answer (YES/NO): NO